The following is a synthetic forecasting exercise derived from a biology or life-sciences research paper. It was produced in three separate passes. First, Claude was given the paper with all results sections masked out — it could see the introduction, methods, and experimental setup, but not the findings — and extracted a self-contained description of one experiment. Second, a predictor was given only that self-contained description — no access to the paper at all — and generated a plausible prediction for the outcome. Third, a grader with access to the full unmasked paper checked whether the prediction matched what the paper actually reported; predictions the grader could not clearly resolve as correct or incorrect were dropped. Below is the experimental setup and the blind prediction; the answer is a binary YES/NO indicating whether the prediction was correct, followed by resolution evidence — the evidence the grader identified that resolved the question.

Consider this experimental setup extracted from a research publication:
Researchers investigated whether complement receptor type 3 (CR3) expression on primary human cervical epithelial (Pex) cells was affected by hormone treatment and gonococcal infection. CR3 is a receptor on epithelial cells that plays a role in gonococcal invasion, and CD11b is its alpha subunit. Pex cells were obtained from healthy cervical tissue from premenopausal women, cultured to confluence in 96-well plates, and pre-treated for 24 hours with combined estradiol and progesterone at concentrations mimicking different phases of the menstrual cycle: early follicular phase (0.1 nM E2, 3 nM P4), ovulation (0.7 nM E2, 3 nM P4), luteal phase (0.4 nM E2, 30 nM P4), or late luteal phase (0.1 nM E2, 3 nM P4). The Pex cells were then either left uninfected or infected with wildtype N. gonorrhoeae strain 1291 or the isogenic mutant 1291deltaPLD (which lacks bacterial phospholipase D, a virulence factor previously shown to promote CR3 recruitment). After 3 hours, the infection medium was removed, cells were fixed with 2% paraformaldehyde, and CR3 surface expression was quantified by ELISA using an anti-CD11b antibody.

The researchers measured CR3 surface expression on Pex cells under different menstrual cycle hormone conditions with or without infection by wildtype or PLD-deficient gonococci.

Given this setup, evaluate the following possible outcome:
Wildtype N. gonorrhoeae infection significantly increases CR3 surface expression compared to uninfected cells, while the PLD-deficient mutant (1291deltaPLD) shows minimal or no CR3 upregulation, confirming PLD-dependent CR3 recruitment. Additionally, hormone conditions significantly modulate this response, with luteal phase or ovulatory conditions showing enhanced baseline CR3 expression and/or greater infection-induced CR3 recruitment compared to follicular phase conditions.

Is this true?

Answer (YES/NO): NO